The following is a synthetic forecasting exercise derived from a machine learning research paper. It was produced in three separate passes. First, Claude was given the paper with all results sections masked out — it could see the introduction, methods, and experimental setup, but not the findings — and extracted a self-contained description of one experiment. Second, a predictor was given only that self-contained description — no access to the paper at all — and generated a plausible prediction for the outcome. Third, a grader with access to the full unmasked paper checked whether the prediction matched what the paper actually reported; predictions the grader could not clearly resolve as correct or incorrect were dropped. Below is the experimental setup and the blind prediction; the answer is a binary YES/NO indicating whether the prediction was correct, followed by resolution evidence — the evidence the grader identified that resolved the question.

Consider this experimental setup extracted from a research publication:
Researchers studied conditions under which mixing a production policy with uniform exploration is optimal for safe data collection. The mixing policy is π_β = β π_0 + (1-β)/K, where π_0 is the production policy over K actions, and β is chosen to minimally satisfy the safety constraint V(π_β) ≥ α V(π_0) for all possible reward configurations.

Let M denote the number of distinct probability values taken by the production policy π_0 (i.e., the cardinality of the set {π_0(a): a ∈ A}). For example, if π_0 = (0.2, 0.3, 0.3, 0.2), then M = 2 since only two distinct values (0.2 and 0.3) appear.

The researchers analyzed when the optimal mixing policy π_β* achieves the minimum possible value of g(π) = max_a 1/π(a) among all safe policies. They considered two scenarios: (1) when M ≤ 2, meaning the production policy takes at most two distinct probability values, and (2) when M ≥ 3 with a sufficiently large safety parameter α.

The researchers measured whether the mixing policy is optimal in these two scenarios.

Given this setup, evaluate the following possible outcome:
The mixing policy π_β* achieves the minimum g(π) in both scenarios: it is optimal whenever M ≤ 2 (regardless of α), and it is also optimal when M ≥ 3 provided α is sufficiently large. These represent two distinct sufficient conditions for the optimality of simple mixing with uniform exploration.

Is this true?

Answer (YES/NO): NO